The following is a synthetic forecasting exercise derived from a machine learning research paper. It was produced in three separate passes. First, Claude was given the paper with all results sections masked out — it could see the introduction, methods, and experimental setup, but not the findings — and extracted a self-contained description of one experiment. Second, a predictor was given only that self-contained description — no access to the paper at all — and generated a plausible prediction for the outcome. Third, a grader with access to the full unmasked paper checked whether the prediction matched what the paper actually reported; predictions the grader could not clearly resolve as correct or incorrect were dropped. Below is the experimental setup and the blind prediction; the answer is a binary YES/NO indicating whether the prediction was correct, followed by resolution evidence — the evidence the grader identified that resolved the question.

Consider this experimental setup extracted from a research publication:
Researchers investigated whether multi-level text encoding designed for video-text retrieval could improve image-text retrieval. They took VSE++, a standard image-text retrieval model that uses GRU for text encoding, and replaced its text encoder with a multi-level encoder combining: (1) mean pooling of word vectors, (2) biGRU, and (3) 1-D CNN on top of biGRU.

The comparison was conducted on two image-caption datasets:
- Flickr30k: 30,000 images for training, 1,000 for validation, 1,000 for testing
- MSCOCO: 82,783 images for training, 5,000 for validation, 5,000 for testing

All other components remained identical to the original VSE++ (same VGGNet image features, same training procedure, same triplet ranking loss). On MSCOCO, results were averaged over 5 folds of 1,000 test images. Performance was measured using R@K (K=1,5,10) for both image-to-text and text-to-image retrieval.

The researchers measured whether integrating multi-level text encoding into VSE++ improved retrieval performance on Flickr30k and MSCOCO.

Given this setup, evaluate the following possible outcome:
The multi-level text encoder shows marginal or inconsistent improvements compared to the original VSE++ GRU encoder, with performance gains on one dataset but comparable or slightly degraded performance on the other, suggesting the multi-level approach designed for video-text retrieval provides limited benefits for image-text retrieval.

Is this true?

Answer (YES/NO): NO